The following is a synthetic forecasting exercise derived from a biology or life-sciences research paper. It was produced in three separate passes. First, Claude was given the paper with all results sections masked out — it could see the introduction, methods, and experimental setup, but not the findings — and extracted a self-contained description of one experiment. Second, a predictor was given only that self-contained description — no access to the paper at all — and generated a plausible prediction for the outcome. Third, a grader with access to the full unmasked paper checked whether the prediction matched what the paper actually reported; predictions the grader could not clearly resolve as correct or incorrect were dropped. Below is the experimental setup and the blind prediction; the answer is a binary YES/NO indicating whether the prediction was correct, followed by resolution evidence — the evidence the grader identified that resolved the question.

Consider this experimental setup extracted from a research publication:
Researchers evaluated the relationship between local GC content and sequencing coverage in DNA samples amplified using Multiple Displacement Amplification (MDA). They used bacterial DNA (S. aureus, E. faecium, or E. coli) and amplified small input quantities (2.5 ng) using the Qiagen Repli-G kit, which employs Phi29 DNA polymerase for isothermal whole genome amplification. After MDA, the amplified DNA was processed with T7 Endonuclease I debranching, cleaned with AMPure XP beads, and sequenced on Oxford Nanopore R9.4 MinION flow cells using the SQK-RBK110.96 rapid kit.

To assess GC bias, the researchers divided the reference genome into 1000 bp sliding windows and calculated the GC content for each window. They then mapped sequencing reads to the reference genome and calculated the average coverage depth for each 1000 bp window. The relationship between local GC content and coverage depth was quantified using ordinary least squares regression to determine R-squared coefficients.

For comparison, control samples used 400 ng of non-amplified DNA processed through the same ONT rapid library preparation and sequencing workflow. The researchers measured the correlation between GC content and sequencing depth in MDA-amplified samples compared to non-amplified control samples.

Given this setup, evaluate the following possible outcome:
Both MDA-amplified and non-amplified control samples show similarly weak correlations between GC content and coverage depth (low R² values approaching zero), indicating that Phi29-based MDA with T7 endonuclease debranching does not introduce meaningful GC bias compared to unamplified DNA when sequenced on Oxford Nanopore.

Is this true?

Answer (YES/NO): YES